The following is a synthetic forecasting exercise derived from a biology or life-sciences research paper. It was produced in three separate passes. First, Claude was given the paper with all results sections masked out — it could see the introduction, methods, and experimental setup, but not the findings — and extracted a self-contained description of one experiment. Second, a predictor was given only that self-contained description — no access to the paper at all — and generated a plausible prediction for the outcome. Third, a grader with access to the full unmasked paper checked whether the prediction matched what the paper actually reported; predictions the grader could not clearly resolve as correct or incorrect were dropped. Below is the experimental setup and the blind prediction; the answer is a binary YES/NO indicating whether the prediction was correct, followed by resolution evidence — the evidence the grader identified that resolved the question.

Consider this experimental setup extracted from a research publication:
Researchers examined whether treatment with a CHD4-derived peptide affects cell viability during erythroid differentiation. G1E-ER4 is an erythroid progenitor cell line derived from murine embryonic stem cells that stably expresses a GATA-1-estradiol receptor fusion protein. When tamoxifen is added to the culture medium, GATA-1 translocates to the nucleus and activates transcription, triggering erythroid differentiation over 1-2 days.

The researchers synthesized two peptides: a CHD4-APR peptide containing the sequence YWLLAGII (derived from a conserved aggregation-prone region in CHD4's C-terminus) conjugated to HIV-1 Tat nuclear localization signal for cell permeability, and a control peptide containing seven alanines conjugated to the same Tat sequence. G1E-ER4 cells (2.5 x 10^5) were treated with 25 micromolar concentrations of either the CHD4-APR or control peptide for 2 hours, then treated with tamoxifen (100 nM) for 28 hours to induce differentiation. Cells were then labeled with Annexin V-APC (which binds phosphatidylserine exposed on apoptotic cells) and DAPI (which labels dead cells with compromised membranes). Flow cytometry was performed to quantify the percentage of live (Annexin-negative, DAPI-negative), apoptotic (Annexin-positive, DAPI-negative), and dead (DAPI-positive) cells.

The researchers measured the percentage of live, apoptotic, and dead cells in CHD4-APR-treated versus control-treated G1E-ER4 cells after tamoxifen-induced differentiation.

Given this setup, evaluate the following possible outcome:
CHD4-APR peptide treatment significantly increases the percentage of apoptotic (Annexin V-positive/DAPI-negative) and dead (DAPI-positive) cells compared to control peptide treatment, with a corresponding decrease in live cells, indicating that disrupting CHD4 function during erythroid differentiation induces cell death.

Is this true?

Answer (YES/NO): NO